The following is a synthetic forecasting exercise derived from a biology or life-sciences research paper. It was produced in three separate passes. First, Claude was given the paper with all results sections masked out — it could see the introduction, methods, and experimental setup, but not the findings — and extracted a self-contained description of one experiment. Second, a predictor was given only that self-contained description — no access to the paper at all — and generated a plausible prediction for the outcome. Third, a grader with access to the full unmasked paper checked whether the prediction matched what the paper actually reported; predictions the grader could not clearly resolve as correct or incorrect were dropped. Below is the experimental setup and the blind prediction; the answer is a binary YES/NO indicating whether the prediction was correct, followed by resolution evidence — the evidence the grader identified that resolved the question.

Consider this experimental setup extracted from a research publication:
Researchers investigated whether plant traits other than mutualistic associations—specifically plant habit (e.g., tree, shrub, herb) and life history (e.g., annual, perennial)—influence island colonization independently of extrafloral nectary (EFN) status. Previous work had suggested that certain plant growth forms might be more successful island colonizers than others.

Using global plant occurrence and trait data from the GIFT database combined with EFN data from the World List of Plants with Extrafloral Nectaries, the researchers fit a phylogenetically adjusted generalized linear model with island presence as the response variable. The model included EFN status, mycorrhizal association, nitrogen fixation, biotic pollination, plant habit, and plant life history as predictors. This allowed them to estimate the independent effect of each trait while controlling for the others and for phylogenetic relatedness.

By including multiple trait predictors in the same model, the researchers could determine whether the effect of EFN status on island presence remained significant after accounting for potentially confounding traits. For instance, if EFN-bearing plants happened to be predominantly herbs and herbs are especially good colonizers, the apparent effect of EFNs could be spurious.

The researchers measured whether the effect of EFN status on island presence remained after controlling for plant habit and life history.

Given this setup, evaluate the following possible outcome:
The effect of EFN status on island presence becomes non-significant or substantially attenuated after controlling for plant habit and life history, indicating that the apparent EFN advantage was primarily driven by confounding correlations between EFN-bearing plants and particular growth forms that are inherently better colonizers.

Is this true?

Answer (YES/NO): NO